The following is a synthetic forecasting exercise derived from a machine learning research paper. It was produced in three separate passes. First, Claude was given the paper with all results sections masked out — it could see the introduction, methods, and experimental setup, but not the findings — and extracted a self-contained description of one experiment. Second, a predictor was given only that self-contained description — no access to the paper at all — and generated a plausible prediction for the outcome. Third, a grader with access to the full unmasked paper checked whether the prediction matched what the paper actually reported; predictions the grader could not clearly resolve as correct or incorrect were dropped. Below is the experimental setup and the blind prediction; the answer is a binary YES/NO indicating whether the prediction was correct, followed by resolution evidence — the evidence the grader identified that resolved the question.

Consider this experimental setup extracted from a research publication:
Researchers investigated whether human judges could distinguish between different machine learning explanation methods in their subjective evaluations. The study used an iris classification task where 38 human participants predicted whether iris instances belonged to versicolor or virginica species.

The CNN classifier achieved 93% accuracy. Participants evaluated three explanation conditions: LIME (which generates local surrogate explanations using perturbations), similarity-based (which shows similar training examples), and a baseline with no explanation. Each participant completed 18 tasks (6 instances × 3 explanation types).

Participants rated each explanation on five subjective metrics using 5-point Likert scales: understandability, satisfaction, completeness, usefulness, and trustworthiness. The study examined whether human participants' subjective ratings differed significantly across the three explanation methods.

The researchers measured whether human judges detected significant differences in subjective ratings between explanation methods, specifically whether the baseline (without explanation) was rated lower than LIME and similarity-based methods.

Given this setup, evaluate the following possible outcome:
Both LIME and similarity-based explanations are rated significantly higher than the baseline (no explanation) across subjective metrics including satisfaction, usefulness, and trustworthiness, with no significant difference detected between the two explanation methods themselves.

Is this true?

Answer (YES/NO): YES